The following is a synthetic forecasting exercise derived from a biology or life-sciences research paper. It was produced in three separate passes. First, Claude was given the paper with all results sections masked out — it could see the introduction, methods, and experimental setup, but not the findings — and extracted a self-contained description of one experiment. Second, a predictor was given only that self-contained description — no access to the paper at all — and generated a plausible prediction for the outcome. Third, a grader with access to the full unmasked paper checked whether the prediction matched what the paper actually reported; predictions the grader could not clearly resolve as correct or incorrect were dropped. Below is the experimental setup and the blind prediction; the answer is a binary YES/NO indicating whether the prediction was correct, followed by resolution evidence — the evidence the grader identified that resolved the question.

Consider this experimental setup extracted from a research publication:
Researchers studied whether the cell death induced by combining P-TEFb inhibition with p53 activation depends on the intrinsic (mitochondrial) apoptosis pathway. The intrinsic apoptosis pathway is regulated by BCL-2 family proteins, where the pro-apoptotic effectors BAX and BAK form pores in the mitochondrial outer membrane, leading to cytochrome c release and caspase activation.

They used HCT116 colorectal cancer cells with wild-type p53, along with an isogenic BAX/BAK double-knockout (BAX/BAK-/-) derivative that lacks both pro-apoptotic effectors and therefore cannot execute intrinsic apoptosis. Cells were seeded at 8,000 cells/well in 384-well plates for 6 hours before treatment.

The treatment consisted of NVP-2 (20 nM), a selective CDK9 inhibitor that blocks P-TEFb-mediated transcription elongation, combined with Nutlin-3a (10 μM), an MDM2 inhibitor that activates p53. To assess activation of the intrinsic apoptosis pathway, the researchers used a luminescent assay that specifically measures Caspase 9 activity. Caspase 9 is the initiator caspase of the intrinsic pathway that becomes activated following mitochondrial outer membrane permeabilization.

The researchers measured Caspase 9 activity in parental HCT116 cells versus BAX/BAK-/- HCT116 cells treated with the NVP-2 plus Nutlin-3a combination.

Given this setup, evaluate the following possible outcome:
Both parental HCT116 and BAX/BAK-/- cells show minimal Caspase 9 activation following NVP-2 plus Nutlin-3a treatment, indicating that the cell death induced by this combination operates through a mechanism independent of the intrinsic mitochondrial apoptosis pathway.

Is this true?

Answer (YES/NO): NO